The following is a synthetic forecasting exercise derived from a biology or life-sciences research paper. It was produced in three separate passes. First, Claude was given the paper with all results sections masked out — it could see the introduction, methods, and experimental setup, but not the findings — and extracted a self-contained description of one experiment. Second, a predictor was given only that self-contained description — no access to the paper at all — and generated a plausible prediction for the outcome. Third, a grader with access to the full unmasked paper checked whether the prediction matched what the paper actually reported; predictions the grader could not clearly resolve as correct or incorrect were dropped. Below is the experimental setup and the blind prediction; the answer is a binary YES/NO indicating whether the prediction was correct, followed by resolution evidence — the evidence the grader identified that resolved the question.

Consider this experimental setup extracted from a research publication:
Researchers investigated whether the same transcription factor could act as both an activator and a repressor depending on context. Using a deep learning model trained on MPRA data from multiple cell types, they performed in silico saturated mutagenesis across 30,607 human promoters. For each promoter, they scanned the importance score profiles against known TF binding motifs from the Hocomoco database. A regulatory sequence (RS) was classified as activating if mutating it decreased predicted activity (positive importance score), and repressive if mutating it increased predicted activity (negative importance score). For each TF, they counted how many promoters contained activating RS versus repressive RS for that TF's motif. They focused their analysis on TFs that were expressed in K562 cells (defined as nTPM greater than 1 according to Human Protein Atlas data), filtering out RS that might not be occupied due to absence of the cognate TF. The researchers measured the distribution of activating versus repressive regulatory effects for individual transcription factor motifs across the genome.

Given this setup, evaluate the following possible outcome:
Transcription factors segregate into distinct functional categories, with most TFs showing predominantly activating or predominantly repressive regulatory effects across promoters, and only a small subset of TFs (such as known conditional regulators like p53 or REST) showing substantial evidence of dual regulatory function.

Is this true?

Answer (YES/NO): NO